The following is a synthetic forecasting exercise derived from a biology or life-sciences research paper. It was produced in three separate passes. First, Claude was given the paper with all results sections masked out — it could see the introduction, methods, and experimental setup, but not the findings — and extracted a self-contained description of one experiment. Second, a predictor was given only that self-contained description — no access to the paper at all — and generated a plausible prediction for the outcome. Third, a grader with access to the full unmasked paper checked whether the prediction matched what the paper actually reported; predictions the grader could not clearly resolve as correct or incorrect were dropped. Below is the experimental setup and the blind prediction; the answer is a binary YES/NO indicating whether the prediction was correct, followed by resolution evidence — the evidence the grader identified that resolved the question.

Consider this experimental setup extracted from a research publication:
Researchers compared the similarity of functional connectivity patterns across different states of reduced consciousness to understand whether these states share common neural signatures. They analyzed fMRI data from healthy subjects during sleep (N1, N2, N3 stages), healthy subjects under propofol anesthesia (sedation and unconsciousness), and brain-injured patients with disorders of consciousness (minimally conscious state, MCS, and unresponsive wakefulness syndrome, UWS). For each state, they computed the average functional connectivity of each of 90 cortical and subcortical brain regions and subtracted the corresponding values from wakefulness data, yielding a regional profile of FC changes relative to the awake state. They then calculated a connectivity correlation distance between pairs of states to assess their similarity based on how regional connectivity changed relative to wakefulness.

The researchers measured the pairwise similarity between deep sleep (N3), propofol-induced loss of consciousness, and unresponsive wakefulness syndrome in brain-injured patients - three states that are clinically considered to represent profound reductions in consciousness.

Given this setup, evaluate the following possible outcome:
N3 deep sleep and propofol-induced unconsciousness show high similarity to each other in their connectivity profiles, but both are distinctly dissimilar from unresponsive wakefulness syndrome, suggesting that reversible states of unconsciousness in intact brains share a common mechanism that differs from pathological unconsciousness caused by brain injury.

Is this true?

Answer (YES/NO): YES